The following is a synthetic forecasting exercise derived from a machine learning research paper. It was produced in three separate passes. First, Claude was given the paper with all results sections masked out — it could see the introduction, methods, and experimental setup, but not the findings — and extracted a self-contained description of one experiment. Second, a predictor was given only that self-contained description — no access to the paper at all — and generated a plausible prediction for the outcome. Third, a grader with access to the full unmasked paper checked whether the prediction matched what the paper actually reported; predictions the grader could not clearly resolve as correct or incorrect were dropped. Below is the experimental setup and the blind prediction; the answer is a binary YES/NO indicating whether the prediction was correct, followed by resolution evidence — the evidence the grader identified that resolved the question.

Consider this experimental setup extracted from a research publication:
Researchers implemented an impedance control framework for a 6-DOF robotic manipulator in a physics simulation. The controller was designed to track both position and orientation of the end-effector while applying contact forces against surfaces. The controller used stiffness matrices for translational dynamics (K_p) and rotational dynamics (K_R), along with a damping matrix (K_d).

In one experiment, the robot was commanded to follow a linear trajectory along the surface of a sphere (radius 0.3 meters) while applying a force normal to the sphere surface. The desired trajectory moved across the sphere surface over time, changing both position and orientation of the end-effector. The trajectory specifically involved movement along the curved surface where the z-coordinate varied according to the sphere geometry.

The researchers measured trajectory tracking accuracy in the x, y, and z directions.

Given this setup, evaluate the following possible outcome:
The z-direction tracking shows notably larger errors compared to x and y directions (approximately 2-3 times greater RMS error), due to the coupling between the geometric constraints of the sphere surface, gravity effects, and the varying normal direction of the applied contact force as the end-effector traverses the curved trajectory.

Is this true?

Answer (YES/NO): NO